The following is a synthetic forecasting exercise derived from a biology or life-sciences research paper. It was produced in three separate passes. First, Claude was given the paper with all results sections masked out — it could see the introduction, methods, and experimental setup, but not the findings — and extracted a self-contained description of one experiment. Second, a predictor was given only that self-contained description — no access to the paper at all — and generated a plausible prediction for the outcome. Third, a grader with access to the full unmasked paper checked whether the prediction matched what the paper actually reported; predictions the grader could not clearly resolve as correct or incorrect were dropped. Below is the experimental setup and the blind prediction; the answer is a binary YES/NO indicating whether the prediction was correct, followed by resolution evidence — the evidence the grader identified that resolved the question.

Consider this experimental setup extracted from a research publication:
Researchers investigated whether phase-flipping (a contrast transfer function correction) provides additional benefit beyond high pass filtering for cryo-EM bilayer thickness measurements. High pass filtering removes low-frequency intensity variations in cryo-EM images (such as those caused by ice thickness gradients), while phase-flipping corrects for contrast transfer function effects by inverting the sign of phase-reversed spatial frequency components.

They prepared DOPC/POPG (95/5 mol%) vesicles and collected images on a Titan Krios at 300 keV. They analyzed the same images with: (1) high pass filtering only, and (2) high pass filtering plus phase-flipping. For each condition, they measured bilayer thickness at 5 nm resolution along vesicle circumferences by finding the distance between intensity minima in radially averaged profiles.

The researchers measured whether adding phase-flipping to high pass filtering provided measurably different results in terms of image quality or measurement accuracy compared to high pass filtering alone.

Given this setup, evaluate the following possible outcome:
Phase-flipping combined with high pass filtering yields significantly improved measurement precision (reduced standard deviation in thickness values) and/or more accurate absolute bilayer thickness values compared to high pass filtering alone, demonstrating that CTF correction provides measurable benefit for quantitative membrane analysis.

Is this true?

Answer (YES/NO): NO